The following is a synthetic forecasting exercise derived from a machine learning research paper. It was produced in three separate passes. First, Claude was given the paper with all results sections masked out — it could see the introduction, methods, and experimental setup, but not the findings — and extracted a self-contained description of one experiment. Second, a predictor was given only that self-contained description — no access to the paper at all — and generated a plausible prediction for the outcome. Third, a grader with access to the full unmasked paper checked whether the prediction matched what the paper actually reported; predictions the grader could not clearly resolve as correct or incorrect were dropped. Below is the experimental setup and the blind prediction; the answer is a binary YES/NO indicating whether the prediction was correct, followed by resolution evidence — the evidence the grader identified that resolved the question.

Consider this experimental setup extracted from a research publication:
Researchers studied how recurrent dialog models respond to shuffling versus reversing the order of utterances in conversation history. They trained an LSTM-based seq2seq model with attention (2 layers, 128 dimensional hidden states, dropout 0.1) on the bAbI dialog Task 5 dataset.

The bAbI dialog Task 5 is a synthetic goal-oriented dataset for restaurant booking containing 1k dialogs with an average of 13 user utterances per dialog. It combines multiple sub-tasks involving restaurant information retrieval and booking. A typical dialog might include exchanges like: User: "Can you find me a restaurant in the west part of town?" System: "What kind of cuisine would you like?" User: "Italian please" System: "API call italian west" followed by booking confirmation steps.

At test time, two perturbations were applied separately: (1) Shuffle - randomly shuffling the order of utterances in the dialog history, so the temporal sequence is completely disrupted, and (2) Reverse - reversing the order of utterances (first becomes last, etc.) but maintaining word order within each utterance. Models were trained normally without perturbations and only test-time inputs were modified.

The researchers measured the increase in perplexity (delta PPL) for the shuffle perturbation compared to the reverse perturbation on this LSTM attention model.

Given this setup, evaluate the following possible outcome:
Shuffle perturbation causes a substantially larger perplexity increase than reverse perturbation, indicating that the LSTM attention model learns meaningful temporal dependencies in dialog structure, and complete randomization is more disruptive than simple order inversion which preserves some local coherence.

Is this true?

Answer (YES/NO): NO